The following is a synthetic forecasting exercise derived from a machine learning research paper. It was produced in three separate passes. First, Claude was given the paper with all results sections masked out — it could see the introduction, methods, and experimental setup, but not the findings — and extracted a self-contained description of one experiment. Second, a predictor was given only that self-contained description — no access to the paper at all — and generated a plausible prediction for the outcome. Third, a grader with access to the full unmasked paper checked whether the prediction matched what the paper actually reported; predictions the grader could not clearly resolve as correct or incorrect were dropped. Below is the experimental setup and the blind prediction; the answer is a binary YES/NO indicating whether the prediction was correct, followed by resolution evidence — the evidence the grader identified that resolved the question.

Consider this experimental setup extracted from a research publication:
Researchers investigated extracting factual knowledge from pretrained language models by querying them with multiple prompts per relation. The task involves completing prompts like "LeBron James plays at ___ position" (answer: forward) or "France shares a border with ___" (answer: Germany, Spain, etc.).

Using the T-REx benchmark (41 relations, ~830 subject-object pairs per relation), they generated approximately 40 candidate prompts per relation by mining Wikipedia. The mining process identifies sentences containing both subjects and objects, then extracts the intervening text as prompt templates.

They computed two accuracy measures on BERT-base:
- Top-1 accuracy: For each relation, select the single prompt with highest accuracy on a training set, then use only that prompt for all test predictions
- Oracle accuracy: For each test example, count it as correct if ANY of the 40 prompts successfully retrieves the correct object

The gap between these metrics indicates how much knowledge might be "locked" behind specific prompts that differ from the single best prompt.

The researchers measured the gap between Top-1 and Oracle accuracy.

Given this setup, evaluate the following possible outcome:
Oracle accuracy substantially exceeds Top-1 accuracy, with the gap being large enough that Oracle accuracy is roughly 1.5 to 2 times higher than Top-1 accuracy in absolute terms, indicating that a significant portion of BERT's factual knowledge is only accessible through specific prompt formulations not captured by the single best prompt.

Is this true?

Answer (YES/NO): YES